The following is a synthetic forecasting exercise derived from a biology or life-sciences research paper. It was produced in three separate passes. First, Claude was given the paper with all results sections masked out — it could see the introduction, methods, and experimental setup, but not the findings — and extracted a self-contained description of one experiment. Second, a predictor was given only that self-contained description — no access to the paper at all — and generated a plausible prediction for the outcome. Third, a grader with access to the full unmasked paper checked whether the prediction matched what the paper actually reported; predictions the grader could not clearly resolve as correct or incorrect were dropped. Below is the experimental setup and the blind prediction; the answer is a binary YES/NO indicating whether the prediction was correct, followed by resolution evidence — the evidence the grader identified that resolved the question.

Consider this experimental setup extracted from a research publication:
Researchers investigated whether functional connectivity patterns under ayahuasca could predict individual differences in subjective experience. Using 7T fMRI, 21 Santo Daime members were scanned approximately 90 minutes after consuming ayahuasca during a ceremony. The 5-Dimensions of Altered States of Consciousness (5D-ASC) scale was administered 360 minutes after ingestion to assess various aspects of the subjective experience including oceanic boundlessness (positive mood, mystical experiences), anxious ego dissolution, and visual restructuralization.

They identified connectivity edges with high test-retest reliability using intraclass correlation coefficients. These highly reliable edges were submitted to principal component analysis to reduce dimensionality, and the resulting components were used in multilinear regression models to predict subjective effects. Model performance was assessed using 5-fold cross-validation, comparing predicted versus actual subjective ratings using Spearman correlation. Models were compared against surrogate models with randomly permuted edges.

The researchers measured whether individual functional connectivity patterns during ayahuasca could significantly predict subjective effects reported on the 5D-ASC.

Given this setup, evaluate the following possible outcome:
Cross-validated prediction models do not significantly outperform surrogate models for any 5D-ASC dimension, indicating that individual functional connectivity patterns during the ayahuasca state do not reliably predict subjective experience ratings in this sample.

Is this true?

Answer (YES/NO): NO